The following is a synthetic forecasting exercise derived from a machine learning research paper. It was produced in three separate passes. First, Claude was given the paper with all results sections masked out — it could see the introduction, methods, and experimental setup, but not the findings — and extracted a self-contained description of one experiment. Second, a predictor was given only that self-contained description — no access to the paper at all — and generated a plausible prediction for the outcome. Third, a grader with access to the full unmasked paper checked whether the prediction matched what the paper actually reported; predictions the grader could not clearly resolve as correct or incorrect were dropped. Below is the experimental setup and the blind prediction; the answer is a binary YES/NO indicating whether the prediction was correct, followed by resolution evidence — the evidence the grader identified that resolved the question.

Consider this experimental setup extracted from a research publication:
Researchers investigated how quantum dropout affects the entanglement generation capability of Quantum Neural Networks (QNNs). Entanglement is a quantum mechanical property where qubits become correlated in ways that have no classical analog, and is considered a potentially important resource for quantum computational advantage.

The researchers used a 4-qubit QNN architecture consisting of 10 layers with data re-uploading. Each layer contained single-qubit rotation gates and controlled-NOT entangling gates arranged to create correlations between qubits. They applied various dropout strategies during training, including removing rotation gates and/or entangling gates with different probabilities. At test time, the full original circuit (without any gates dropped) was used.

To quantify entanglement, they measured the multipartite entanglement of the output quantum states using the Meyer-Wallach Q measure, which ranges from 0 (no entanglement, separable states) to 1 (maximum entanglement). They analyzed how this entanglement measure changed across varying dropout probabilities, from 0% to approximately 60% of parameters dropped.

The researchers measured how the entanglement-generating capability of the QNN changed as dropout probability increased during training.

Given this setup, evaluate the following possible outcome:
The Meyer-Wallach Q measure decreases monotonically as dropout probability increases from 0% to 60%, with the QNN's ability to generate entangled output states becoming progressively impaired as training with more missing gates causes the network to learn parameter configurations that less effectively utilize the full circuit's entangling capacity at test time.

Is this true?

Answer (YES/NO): NO